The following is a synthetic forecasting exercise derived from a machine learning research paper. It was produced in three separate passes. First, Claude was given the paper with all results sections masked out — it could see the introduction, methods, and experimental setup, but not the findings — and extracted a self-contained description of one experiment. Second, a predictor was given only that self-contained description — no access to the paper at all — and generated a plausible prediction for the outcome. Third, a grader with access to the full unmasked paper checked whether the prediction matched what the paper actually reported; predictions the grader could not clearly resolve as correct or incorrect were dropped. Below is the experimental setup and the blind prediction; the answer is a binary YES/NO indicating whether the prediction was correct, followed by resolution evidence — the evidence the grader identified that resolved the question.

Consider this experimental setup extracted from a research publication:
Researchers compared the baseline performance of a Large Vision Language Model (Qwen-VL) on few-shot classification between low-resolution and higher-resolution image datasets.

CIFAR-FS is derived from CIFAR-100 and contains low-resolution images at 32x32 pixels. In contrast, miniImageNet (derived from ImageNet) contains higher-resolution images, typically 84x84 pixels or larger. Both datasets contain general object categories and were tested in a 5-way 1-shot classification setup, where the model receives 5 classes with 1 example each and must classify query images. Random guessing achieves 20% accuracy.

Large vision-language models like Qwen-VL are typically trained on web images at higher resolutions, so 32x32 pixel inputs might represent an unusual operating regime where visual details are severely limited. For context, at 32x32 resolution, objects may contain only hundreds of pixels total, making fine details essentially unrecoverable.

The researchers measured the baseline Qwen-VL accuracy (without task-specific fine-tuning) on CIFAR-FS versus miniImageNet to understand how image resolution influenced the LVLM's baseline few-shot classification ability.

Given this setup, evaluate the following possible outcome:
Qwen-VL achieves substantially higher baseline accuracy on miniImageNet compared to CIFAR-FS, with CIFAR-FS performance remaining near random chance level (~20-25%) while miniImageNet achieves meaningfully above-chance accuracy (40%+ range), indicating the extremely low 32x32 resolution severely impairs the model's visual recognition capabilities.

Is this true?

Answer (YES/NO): NO